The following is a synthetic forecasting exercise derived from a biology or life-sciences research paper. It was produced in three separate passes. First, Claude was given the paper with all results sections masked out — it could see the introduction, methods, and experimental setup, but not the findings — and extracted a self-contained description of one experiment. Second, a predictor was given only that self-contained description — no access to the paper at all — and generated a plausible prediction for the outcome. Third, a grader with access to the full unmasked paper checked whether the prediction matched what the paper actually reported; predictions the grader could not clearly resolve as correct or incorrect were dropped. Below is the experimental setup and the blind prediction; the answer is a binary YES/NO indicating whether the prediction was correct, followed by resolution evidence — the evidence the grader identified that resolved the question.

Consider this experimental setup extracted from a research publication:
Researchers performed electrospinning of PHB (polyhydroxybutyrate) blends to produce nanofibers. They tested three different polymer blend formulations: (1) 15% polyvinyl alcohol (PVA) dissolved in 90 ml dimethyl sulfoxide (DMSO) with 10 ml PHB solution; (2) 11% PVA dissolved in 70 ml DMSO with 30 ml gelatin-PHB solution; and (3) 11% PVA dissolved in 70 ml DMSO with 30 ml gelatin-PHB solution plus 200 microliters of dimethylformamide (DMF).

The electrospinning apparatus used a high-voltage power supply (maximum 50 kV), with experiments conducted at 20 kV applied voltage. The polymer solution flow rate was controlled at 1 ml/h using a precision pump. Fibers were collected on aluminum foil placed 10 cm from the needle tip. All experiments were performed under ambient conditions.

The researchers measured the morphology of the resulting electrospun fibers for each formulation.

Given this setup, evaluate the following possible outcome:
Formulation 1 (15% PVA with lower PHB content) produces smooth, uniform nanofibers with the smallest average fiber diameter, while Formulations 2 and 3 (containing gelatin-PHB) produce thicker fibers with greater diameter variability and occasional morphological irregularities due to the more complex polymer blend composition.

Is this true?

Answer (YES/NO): NO